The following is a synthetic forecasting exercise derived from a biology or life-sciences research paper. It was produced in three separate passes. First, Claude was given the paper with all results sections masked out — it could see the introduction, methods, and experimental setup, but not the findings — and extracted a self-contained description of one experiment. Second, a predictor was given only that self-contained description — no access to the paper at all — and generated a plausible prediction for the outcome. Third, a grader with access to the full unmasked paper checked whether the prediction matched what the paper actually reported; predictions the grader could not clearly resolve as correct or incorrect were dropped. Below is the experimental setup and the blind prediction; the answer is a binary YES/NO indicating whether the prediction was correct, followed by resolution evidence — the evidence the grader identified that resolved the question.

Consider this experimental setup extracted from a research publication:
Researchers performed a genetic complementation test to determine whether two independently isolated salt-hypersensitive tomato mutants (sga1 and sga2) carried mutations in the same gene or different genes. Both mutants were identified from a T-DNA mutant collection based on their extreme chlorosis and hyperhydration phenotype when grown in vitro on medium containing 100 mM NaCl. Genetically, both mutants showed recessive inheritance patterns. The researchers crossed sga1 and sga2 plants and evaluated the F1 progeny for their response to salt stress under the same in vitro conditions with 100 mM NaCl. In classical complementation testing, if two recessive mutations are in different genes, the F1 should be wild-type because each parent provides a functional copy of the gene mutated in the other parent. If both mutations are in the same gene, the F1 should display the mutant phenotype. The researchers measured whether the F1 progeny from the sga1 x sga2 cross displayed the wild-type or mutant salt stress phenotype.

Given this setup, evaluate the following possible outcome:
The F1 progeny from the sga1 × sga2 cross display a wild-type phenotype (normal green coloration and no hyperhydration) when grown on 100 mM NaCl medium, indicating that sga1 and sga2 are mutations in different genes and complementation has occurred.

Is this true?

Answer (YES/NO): NO